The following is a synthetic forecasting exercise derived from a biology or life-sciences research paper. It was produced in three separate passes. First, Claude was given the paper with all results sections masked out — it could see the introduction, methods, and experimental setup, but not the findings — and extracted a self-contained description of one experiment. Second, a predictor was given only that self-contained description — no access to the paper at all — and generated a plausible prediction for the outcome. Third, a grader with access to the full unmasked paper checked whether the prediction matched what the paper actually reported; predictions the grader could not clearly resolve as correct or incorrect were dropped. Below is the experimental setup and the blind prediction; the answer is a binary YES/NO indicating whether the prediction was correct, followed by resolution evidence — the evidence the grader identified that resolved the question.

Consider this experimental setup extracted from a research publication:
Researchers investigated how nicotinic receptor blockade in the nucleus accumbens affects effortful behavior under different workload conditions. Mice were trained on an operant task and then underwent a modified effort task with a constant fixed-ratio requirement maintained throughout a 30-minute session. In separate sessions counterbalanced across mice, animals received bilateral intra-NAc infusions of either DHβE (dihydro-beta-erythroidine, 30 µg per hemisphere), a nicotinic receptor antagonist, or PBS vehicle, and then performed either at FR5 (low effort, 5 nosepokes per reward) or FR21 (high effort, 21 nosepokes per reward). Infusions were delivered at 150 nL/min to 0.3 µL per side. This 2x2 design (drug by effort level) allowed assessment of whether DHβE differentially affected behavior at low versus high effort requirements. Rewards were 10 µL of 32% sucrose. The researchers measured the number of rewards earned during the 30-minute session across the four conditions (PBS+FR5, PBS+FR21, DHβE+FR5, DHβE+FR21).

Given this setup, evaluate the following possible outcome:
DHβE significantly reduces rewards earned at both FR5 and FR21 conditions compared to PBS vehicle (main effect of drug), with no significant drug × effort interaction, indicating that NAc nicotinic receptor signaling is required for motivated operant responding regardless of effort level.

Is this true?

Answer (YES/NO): NO